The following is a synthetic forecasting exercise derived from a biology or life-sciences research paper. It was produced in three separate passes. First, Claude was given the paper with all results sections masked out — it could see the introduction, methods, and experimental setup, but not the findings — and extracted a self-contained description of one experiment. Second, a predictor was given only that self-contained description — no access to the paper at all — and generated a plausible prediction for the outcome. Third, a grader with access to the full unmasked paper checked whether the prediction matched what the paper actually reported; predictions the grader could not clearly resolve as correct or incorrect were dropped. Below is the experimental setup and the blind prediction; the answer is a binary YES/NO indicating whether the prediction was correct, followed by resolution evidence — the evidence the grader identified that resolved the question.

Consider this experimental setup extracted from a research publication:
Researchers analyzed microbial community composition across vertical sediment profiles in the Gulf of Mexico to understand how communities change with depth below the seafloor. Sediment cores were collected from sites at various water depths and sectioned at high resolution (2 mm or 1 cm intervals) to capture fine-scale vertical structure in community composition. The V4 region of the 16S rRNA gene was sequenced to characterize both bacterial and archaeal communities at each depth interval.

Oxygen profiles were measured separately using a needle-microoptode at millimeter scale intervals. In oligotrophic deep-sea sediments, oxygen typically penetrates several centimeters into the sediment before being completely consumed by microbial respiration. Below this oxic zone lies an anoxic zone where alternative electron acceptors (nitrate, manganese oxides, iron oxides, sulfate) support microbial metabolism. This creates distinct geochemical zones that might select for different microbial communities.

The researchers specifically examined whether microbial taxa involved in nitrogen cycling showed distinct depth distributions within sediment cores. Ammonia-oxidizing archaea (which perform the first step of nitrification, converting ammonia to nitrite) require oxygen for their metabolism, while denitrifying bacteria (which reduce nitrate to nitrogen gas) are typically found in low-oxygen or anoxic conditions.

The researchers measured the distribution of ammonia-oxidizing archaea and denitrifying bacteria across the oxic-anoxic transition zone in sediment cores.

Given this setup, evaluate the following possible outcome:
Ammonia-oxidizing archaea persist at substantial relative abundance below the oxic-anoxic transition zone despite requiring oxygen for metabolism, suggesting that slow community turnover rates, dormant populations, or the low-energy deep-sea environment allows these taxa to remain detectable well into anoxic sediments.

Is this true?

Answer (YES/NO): NO